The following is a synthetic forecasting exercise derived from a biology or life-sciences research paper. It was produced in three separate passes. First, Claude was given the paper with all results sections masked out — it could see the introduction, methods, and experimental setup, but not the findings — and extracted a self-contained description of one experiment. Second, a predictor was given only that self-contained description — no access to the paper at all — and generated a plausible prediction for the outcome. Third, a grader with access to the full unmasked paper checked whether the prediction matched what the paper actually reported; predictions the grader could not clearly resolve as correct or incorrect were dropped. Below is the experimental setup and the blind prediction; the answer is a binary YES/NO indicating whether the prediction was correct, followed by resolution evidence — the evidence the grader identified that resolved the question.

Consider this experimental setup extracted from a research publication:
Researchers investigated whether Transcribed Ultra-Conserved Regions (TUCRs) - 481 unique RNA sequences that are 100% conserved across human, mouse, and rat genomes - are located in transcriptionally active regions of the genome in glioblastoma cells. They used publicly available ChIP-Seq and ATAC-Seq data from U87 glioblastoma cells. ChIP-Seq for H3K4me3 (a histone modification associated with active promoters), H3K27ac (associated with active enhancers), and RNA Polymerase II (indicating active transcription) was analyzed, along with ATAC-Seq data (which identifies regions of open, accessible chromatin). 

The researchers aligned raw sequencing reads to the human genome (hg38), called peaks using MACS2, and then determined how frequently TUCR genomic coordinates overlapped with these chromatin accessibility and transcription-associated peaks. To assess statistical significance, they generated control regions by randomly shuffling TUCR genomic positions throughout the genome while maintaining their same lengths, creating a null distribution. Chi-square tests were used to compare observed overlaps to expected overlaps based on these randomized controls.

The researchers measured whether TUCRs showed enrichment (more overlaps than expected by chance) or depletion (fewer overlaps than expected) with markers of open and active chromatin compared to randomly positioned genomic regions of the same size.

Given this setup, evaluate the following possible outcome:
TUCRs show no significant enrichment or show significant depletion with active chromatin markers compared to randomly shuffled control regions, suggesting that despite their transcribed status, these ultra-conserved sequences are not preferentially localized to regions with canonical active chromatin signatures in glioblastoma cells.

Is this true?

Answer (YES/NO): NO